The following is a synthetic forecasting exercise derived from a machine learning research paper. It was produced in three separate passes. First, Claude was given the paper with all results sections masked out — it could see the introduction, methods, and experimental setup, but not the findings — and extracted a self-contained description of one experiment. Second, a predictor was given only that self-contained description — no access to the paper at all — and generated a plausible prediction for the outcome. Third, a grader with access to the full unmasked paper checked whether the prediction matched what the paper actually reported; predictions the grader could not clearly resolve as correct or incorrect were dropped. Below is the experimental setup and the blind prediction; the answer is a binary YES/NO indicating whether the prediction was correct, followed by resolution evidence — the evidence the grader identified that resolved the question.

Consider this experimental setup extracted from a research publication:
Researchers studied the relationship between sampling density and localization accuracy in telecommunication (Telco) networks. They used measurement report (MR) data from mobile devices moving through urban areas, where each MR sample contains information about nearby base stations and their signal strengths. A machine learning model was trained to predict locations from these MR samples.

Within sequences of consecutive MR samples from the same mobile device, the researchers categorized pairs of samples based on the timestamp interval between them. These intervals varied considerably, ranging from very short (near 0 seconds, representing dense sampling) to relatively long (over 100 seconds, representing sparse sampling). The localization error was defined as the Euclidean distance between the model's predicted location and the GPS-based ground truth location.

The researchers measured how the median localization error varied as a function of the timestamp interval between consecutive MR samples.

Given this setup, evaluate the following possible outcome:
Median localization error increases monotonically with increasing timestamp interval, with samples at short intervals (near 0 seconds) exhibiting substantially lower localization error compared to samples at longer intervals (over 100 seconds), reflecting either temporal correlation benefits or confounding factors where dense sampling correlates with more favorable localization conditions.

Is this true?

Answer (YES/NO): YES